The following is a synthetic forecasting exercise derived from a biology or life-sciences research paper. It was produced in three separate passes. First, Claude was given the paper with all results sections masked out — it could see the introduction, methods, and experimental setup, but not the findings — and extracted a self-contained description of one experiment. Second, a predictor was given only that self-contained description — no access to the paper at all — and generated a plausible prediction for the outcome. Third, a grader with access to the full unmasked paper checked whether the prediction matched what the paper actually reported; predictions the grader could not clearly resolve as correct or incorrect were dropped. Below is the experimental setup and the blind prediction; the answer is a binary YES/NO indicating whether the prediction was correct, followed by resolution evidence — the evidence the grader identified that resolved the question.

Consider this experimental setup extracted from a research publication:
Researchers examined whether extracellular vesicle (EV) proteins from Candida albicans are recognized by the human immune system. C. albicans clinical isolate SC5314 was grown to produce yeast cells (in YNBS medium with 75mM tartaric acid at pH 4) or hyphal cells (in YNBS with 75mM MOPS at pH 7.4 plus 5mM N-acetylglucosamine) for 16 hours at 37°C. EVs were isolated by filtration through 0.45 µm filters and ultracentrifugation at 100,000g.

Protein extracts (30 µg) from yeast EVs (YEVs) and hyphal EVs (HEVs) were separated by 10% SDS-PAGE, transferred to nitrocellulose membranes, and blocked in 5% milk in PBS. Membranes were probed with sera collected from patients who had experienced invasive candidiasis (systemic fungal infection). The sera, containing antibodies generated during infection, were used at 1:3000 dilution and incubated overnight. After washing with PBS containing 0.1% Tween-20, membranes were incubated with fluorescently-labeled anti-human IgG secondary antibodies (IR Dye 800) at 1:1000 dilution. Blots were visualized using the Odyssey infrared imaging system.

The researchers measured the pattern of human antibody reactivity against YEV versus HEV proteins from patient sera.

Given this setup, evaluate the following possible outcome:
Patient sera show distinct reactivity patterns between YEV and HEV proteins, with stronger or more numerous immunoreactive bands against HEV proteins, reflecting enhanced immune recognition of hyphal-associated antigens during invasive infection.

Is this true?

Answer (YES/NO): NO